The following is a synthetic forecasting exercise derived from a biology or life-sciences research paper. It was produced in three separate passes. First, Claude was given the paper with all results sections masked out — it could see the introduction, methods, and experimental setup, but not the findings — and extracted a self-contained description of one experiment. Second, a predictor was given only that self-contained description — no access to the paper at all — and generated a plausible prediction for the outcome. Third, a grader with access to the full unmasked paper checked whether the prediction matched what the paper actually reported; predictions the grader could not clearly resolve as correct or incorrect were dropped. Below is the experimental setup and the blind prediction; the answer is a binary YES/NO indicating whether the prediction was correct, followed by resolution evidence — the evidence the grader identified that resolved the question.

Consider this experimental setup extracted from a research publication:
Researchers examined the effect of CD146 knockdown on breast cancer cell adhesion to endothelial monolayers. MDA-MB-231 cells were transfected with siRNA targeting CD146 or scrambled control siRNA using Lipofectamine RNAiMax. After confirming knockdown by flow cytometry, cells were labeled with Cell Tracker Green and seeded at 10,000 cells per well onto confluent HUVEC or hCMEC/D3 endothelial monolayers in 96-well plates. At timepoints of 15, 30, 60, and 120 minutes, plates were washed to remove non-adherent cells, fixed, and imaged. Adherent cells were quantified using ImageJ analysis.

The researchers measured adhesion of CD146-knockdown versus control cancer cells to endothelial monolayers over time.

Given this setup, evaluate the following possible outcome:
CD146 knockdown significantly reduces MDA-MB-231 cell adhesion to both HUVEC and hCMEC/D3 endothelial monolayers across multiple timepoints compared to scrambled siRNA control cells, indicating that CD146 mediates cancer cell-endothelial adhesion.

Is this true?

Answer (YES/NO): NO